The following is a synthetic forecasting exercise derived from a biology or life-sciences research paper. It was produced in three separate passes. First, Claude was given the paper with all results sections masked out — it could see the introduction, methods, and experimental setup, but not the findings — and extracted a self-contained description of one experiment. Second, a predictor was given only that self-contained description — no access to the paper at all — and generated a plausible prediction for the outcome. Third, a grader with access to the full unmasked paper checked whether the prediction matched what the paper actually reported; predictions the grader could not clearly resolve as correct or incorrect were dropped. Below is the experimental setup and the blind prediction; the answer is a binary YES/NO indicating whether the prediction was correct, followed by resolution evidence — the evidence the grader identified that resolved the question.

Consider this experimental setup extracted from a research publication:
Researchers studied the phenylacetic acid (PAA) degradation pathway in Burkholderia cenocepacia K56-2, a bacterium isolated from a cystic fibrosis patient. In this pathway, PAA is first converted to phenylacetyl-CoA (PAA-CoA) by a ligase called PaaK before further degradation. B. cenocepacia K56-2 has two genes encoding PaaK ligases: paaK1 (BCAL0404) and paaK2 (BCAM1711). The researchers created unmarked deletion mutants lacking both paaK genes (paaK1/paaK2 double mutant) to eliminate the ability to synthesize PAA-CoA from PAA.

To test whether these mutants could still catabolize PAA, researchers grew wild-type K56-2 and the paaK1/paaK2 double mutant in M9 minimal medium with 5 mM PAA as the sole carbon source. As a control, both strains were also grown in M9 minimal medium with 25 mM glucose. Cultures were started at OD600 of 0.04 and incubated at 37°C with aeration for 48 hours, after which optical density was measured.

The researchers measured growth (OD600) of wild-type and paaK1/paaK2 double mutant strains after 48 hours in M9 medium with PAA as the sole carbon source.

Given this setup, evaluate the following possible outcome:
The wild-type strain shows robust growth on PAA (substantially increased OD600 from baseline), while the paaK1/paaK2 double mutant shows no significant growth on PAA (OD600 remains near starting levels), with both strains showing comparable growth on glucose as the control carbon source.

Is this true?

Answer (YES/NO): YES